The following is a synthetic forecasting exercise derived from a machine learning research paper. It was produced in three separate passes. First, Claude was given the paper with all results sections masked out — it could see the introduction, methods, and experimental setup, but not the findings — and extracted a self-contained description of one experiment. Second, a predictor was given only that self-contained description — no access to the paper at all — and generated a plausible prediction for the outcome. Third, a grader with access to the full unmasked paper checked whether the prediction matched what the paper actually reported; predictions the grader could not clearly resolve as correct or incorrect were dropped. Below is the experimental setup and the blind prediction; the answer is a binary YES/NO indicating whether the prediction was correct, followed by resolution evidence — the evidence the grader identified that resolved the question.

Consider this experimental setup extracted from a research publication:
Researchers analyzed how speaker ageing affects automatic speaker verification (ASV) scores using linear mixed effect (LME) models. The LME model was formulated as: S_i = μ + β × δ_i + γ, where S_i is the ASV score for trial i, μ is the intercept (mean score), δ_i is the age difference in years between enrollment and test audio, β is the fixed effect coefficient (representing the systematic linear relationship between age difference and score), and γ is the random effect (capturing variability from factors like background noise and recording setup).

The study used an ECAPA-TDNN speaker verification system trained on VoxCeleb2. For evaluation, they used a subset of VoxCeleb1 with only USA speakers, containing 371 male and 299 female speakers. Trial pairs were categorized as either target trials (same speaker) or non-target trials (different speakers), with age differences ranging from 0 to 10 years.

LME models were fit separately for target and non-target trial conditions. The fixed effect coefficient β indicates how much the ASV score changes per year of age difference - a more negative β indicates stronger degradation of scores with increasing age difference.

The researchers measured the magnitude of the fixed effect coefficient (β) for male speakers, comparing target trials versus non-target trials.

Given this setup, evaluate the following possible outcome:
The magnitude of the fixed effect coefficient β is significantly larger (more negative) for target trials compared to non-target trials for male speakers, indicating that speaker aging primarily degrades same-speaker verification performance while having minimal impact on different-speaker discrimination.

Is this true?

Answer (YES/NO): YES